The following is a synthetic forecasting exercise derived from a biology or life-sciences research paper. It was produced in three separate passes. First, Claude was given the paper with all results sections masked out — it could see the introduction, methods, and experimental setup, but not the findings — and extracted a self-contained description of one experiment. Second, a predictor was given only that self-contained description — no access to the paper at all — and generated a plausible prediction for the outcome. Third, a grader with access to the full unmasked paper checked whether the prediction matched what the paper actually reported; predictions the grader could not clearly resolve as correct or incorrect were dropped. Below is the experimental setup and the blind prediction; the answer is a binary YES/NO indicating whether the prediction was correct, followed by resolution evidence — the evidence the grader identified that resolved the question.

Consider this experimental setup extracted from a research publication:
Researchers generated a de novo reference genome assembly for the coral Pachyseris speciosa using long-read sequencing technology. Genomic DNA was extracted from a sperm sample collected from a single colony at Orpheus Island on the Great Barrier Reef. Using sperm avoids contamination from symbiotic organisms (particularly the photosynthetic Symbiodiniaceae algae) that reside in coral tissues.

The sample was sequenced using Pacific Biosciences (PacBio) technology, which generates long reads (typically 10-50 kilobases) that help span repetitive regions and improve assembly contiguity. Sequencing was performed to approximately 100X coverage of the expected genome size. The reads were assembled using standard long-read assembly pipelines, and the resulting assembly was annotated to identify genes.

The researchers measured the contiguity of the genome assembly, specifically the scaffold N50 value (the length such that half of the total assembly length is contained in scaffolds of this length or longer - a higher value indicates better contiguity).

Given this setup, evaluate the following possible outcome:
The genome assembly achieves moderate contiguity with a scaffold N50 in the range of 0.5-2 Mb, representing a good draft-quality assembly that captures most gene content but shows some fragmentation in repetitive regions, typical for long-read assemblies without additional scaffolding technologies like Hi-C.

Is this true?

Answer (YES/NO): YES